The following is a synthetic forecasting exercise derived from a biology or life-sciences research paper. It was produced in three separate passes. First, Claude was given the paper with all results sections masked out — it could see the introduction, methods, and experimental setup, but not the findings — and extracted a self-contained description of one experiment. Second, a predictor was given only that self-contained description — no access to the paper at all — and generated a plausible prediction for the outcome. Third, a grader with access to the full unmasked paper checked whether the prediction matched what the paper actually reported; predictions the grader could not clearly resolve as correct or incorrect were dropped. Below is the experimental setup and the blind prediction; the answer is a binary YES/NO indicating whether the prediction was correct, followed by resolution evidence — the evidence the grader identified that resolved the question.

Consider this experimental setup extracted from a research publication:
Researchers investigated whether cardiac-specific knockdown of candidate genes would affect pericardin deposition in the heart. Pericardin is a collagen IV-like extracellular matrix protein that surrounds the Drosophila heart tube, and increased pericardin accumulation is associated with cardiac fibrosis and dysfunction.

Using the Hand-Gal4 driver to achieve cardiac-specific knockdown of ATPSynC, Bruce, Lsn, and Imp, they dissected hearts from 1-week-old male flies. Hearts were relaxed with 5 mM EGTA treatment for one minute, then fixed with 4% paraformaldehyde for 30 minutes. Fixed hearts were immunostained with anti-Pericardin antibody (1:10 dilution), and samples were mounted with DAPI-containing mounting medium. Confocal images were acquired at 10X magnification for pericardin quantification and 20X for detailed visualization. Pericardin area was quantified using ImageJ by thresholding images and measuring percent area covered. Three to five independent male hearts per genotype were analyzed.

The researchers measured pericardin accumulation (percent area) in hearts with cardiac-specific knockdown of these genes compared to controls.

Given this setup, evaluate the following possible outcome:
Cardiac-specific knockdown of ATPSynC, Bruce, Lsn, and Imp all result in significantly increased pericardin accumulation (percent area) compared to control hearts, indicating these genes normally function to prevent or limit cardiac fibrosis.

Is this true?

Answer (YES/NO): NO